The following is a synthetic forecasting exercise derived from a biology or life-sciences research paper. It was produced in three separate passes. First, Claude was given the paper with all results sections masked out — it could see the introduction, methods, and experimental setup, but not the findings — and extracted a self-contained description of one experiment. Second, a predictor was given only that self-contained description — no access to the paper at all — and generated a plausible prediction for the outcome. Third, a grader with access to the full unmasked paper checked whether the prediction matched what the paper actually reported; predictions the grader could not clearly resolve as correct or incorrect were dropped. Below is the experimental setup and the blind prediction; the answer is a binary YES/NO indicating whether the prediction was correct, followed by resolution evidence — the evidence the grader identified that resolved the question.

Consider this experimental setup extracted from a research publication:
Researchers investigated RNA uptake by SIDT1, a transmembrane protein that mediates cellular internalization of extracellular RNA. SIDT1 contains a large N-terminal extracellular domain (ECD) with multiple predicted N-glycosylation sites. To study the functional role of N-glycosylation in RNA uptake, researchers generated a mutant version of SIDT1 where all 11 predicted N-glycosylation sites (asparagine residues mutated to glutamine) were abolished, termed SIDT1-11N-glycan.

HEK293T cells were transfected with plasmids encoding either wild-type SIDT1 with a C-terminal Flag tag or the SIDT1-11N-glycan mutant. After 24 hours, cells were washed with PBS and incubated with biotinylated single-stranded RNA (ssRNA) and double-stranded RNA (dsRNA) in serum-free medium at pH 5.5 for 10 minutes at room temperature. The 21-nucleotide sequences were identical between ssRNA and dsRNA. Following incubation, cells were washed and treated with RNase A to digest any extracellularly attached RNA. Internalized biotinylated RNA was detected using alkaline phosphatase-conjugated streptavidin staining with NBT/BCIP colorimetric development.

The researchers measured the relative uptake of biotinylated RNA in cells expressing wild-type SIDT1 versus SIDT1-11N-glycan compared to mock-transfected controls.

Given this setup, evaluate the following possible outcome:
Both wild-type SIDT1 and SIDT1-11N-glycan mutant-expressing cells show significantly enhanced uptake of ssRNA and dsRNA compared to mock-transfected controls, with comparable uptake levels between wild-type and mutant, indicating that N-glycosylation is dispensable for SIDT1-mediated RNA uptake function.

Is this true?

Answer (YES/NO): NO